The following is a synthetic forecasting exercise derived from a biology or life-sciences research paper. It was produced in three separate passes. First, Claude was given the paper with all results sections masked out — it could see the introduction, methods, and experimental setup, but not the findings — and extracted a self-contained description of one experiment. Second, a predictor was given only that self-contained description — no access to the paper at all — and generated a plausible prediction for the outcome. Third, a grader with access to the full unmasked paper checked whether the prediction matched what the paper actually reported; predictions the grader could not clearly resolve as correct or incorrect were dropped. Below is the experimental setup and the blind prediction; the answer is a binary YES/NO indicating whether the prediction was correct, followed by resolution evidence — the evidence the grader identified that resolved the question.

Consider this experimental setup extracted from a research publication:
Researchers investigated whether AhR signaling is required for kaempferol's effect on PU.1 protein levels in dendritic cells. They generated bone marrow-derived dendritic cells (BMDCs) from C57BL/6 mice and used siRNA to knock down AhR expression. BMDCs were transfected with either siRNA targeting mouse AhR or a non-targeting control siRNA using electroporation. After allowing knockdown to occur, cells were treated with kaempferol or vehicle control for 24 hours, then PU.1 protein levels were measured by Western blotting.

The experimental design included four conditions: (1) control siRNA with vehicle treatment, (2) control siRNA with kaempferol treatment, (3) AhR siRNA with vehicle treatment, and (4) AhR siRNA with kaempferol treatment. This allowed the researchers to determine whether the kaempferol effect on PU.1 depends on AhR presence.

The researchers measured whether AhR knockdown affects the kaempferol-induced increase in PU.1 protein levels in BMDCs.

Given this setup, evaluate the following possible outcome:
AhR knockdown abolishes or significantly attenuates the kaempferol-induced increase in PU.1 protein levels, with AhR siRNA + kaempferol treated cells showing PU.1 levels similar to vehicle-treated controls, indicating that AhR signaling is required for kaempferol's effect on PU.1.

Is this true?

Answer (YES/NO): YES